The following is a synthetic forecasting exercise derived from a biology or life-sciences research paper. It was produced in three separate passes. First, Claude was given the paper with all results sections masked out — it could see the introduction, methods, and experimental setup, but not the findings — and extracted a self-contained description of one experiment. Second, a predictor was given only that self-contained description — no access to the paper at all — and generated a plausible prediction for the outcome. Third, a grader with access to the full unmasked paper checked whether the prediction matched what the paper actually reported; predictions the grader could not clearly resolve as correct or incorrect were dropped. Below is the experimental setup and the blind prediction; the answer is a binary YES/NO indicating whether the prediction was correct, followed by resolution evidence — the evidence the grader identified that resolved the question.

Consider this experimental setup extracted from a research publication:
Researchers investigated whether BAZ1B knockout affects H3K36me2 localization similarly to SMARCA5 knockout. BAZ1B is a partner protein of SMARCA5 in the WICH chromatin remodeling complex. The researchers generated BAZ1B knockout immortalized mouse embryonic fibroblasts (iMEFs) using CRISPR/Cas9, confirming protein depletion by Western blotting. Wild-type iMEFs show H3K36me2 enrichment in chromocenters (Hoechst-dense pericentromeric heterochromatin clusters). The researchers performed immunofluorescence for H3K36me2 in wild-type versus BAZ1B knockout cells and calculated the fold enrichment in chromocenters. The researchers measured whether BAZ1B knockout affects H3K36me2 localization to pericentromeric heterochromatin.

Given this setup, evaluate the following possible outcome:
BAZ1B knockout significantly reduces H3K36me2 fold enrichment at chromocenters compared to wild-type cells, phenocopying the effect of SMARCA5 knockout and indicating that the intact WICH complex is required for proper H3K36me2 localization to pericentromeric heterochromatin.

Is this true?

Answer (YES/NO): YES